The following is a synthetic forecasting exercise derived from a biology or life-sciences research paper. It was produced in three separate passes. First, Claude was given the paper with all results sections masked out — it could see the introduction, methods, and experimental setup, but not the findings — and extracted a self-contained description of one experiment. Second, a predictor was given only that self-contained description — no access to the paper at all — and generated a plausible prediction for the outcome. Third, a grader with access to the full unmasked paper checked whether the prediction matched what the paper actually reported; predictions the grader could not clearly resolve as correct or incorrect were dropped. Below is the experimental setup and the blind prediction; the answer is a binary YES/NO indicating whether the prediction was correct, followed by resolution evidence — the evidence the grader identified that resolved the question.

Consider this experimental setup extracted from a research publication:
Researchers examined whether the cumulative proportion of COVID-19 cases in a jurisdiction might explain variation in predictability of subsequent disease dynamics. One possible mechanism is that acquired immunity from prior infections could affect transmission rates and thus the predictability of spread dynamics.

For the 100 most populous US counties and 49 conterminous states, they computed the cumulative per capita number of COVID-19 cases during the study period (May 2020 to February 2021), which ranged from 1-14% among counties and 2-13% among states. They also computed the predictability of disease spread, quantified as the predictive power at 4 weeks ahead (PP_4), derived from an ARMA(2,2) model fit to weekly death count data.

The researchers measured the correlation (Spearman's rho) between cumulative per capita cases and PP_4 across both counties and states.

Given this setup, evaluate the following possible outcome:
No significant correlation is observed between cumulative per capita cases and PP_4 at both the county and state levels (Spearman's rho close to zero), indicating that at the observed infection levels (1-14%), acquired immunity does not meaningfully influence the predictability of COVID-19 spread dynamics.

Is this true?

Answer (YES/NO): YES